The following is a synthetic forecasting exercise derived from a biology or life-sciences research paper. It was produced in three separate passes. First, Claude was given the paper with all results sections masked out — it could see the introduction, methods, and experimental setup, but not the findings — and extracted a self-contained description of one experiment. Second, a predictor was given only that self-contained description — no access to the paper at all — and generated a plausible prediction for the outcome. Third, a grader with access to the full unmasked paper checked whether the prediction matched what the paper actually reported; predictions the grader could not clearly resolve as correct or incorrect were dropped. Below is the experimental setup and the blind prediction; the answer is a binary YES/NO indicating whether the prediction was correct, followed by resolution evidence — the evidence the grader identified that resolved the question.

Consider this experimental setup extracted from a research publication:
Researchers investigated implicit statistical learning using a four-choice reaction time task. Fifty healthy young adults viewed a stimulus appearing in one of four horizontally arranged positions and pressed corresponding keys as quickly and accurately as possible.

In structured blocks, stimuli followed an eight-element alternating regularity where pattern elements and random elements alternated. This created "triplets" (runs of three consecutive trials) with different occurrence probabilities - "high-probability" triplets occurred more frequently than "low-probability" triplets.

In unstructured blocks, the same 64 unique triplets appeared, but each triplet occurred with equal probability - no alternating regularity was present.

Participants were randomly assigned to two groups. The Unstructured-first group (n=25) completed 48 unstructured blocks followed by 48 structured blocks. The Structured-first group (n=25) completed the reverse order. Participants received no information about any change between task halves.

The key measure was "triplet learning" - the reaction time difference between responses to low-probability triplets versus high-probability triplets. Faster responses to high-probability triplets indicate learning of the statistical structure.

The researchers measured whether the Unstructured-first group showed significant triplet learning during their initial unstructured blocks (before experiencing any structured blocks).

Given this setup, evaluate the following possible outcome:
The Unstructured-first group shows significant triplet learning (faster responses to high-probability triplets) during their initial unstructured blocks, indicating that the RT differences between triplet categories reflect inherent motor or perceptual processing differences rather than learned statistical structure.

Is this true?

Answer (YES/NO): NO